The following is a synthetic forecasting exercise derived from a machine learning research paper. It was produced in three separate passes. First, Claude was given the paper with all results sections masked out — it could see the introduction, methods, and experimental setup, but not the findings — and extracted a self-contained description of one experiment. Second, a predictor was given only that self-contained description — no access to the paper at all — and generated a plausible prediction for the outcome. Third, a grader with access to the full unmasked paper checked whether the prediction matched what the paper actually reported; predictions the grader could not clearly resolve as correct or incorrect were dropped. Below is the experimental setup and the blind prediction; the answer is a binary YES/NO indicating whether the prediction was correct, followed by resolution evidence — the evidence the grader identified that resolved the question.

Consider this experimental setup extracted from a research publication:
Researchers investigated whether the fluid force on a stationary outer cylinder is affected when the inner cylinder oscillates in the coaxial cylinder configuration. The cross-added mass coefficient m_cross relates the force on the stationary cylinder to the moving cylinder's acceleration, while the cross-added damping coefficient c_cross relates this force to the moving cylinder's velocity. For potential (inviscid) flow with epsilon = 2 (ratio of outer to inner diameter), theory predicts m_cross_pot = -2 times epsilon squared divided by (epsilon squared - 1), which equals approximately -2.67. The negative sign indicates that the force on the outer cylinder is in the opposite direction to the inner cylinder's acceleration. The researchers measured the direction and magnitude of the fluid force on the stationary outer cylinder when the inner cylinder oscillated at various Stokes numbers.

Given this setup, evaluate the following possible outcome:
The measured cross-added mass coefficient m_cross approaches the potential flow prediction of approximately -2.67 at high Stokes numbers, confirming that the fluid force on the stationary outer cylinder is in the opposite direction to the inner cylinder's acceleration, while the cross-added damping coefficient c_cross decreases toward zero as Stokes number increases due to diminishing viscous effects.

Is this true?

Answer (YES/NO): YES